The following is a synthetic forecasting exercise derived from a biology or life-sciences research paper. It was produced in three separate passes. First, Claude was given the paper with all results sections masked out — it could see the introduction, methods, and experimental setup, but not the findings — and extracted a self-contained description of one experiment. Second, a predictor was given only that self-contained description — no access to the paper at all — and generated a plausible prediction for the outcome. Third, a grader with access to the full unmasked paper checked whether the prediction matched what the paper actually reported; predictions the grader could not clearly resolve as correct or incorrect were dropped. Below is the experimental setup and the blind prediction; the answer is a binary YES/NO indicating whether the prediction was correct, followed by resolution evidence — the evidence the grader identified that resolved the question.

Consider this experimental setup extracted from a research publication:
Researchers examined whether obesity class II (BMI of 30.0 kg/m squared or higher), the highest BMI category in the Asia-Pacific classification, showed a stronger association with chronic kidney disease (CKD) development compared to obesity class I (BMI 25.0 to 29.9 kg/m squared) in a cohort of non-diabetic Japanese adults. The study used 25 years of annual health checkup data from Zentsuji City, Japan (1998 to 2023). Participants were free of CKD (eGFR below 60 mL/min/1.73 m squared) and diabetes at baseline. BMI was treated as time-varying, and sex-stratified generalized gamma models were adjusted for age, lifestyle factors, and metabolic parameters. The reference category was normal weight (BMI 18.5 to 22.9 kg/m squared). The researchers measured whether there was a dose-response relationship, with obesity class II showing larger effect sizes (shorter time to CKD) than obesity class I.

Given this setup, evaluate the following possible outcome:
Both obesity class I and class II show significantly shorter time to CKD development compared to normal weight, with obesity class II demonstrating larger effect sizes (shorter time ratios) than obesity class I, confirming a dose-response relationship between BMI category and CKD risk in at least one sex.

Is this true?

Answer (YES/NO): NO